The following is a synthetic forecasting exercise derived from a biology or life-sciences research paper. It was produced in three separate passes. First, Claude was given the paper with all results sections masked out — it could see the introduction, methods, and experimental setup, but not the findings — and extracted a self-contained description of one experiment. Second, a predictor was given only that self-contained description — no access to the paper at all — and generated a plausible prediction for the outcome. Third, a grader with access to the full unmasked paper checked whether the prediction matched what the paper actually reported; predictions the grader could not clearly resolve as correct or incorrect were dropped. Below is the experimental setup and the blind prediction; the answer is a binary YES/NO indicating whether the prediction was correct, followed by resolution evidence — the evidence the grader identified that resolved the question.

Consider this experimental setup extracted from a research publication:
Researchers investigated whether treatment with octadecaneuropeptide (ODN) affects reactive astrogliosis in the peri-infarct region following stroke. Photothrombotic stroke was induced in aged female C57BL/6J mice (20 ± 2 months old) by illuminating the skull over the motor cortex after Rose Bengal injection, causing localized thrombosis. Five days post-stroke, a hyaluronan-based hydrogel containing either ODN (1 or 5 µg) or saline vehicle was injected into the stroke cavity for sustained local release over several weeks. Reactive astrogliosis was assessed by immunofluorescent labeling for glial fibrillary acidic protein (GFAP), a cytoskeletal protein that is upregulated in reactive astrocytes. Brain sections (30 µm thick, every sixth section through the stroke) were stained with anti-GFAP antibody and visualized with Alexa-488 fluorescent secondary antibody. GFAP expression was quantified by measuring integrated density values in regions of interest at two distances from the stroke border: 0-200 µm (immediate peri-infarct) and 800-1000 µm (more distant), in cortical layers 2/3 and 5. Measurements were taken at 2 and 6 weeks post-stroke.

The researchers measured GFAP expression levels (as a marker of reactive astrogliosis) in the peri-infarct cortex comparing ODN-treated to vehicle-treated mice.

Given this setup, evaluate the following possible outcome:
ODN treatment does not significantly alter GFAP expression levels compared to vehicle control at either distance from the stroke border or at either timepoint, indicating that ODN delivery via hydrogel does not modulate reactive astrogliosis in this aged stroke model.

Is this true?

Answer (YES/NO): NO